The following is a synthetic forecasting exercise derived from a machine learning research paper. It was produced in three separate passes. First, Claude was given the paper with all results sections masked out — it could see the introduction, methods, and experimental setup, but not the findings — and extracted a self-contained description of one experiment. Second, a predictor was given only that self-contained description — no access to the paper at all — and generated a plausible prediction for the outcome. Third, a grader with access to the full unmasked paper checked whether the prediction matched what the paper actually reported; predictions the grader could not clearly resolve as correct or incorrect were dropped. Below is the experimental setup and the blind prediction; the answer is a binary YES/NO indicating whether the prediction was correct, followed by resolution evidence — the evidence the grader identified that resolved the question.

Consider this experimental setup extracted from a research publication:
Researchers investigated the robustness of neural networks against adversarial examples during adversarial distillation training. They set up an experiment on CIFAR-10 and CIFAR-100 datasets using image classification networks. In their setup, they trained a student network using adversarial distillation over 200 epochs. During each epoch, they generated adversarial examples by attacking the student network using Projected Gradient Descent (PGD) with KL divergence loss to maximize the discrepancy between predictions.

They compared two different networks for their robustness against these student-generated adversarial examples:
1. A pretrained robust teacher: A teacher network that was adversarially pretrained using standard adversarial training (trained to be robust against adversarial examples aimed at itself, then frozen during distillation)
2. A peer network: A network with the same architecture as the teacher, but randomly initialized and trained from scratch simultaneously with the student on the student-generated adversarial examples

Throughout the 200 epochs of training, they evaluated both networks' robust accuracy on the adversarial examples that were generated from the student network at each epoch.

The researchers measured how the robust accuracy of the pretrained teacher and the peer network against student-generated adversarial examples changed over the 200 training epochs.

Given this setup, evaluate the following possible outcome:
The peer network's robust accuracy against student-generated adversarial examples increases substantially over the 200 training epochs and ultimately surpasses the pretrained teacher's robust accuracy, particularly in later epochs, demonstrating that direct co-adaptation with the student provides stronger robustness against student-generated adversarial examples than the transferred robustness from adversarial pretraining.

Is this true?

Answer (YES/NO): YES